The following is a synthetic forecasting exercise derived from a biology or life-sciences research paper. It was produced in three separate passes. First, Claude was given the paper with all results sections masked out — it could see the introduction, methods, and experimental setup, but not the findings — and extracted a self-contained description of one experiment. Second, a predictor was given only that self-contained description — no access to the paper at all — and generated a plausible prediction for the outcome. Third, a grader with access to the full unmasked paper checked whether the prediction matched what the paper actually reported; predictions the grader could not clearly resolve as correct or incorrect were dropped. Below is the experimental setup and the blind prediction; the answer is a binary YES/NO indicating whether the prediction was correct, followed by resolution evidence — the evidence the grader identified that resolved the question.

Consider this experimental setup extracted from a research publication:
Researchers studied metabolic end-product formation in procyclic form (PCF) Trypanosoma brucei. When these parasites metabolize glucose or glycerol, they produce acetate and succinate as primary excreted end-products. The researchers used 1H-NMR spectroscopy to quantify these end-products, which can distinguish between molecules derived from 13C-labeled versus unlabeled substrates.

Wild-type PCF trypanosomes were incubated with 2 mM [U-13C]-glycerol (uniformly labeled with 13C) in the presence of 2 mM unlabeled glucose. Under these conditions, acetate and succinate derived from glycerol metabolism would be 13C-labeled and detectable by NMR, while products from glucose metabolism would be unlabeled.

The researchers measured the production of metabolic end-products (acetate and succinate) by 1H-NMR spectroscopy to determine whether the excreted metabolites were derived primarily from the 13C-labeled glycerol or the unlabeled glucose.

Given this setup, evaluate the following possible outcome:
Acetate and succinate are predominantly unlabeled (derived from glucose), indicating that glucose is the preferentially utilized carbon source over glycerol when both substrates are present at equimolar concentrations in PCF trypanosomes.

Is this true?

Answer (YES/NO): NO